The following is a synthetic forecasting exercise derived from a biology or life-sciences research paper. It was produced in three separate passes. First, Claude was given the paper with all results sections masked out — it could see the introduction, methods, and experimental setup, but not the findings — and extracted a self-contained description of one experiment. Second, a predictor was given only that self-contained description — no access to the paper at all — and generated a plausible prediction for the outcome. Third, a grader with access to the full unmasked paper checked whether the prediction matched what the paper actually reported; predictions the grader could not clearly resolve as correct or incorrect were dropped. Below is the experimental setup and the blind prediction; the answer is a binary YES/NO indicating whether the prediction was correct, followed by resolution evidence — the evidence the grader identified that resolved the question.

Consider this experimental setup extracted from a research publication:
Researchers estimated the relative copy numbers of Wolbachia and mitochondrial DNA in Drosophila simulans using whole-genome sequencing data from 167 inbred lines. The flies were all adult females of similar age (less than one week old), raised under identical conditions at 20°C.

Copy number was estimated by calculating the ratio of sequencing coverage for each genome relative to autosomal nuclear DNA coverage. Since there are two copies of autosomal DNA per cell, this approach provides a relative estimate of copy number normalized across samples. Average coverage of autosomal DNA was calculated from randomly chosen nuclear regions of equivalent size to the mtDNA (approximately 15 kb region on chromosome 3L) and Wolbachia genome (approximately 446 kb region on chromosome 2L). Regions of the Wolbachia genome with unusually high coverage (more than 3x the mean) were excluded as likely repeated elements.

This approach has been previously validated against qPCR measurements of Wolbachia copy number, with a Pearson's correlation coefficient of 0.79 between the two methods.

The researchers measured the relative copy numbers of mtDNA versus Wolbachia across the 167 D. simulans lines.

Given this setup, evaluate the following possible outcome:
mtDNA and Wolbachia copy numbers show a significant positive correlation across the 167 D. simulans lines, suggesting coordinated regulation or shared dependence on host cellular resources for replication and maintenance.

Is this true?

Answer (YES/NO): YES